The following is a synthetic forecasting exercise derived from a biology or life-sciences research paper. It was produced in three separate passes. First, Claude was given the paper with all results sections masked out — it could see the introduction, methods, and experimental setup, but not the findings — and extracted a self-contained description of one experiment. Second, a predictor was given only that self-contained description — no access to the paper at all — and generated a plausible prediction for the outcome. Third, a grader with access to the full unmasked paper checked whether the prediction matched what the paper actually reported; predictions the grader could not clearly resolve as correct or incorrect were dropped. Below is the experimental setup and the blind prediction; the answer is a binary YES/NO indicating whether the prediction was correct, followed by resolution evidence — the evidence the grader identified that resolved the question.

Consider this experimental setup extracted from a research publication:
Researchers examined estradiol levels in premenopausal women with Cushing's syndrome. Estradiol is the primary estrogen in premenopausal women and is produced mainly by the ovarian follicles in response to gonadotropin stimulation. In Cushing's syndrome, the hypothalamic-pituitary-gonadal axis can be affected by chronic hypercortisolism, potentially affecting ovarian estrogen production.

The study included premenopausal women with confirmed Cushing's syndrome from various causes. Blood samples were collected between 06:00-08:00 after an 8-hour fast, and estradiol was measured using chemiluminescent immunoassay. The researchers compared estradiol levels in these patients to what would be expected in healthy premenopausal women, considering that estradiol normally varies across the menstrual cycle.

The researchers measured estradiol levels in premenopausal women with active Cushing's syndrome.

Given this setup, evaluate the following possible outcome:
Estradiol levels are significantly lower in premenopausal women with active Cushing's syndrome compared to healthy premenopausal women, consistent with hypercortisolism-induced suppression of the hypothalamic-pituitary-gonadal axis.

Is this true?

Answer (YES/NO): NO